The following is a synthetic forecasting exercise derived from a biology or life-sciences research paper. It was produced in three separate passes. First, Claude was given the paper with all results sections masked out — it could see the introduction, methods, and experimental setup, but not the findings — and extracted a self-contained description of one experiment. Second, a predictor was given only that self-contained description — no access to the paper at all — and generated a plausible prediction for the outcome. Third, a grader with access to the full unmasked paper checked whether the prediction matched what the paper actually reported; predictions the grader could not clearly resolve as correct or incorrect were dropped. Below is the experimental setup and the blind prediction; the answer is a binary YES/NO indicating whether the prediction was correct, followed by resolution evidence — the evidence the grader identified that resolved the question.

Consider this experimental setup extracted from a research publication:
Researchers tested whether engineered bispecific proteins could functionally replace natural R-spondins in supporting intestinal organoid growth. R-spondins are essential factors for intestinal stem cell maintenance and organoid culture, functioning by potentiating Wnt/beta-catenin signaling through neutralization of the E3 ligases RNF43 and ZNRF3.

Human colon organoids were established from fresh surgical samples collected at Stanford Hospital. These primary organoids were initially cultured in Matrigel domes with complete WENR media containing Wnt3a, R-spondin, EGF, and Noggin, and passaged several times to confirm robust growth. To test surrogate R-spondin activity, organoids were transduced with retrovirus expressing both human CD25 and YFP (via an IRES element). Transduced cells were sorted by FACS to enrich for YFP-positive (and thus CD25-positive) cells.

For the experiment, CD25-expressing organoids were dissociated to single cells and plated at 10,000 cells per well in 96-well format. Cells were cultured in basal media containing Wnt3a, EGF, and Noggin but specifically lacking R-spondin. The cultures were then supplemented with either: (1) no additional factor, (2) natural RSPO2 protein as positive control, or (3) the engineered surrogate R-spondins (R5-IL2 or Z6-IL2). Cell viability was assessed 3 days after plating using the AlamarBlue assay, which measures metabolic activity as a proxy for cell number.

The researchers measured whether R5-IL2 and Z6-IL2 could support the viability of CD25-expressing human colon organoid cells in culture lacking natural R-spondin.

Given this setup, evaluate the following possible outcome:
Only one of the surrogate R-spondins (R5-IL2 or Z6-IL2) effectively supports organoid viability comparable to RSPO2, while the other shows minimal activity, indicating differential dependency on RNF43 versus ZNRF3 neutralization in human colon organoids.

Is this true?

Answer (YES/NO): NO